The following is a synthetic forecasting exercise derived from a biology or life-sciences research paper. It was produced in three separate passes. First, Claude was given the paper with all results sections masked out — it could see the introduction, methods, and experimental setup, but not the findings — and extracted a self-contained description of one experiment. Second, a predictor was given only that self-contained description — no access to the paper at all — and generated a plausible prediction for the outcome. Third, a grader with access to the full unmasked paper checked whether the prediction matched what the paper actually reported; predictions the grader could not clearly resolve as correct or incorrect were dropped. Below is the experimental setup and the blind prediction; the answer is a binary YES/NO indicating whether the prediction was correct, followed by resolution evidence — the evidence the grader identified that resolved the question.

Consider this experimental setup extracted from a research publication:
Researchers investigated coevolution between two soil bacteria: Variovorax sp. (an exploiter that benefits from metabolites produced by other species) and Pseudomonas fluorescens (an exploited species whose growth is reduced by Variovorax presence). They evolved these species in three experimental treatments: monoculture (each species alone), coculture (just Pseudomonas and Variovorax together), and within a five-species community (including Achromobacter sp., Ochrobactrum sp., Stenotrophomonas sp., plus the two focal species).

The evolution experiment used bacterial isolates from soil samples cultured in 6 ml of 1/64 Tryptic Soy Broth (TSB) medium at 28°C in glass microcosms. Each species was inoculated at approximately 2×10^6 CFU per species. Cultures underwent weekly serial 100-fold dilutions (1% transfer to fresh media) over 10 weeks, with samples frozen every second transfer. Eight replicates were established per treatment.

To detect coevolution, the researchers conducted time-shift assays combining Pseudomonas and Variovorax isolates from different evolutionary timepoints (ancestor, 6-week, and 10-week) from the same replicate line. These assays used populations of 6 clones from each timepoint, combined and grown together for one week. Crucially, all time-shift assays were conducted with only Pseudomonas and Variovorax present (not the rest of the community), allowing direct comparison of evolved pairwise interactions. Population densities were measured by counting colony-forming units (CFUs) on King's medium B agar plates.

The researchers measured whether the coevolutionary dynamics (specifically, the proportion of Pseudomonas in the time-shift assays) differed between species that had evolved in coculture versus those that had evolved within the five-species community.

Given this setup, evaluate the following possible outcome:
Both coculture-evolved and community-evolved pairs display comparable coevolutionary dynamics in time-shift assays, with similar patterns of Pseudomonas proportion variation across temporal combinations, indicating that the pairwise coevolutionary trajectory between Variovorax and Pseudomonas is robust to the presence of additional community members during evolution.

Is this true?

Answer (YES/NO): YES